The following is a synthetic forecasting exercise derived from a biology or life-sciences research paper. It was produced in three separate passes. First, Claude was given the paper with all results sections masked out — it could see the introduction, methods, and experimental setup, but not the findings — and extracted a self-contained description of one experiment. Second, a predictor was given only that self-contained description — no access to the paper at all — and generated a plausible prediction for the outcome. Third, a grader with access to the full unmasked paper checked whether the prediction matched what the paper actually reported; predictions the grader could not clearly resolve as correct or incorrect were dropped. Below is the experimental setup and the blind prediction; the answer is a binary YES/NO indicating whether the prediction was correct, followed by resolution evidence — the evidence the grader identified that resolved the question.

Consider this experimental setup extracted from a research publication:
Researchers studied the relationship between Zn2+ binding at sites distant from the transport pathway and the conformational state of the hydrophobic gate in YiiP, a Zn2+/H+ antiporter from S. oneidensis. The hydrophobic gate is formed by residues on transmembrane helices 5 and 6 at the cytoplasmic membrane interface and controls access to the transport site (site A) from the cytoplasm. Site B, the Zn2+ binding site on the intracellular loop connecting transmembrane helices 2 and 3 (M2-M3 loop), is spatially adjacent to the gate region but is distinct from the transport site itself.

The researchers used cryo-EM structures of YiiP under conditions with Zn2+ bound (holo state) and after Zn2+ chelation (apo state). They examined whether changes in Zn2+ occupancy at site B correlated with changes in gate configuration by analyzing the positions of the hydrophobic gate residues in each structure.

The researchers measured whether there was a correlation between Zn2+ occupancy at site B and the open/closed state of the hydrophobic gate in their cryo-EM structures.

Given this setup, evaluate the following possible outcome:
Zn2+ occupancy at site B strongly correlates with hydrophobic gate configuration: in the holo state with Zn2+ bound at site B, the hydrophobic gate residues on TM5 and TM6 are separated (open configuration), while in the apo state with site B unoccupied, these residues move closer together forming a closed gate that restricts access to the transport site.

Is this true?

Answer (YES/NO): YES